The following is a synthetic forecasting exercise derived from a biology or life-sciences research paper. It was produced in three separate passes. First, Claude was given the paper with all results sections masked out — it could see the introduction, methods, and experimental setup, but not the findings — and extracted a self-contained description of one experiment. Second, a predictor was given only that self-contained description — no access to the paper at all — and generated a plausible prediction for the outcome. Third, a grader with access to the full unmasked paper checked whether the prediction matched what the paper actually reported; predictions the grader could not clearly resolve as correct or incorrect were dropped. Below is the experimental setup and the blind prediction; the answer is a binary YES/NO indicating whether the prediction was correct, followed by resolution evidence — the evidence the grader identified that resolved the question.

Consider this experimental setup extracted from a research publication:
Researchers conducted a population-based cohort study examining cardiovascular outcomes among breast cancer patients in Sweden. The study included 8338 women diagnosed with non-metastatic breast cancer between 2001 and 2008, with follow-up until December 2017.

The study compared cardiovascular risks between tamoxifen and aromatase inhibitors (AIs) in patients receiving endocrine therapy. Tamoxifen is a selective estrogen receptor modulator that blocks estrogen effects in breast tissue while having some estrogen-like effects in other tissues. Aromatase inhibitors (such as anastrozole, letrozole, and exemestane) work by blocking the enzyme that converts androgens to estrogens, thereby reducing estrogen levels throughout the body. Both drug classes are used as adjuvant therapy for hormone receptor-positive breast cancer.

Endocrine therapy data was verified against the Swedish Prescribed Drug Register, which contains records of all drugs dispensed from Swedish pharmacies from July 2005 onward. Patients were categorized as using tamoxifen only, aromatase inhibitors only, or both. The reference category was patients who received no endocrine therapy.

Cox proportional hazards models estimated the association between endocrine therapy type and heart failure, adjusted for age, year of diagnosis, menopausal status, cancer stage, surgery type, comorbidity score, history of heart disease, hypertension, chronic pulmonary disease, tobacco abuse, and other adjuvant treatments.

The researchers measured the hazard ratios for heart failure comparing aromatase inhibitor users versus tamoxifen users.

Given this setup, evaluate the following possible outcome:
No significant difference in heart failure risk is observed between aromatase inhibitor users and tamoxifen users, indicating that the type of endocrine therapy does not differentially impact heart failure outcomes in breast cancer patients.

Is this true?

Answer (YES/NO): YES